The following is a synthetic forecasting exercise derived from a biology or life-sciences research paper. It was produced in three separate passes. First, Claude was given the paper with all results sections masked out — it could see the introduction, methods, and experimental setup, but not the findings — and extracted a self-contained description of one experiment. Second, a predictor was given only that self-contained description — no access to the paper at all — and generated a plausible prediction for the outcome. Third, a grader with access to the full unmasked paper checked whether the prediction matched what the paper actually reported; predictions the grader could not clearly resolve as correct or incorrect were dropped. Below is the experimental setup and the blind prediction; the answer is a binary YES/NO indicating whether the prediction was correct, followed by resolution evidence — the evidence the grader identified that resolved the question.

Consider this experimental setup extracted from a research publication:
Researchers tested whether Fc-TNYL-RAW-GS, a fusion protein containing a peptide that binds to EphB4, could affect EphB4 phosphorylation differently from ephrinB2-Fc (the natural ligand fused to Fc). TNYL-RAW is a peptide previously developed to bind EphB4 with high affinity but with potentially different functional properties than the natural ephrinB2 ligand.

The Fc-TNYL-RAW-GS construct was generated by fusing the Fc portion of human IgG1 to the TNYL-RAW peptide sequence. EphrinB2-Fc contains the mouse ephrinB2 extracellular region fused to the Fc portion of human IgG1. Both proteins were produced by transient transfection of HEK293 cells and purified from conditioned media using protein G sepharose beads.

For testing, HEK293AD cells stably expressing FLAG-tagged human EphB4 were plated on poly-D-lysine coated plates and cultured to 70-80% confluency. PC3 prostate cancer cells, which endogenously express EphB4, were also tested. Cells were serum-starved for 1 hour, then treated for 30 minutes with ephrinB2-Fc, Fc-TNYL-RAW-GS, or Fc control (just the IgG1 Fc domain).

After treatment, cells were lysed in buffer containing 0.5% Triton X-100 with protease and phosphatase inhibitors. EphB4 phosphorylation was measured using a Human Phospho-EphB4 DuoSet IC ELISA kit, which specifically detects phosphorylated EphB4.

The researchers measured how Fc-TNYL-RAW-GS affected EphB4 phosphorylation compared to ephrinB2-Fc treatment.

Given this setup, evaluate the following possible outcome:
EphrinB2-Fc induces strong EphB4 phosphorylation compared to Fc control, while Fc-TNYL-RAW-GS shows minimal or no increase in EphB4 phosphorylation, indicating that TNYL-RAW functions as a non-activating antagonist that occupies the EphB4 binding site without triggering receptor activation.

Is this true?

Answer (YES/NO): NO